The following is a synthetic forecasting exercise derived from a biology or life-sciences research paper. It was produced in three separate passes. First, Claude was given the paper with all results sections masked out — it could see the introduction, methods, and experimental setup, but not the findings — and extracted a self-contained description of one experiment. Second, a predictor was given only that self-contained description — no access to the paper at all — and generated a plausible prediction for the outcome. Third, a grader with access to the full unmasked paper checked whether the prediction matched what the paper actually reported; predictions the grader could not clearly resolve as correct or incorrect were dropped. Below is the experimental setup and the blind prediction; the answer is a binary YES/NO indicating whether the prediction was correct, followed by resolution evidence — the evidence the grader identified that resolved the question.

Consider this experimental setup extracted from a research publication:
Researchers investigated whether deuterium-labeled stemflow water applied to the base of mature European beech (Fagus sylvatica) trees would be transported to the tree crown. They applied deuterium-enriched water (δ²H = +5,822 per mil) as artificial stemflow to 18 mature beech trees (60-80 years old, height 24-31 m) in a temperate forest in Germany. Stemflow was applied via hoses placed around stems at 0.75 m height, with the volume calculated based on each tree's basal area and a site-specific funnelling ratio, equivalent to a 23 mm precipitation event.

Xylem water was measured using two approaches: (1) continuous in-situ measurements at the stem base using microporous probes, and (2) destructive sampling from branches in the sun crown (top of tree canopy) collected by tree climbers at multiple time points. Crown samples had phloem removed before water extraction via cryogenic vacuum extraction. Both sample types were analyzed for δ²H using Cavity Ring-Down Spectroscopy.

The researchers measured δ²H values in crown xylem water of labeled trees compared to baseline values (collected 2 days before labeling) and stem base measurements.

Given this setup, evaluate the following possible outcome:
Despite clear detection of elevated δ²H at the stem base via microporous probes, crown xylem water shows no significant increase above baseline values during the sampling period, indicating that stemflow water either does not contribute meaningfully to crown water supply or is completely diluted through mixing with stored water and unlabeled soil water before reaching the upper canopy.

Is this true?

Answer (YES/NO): NO